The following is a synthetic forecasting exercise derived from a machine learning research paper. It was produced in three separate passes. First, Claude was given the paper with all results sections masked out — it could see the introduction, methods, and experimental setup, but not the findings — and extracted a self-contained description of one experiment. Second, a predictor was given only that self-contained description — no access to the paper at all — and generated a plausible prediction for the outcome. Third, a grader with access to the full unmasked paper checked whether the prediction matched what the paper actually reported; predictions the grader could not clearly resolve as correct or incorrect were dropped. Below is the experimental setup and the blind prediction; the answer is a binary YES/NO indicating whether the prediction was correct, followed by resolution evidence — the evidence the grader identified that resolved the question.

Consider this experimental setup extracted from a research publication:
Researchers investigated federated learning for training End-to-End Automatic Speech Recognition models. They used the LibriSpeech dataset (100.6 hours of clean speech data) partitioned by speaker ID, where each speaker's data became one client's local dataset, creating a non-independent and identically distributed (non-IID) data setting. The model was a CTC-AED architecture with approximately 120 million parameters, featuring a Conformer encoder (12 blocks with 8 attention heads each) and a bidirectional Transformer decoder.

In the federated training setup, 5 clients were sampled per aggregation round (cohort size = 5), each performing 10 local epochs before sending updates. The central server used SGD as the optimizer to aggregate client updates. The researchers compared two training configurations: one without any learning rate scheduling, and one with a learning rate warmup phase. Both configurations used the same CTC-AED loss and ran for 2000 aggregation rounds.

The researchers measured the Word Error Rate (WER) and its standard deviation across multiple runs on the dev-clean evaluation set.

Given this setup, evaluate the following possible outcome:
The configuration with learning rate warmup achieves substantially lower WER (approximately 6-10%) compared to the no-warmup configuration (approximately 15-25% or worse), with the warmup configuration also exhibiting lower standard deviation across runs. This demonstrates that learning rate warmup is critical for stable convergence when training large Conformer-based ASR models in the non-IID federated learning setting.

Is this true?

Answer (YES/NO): NO